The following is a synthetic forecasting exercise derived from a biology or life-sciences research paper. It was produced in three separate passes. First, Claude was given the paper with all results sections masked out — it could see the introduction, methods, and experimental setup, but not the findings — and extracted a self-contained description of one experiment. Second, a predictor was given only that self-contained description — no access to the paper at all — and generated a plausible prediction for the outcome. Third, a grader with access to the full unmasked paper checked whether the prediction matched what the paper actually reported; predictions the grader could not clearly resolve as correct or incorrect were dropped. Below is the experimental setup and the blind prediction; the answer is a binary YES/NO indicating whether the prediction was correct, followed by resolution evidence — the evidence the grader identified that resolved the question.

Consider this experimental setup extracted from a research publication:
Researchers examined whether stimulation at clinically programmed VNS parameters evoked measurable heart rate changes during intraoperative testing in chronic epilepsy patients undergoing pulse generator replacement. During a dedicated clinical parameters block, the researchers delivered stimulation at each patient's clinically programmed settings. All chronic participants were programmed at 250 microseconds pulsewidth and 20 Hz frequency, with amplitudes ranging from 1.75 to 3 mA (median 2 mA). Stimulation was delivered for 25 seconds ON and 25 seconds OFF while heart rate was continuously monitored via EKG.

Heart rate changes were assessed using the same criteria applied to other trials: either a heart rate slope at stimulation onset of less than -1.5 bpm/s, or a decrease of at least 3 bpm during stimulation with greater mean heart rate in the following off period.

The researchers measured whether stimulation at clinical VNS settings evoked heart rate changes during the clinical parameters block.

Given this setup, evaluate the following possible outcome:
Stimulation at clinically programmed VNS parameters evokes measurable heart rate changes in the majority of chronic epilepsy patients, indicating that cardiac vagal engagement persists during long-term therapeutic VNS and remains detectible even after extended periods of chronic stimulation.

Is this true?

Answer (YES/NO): NO